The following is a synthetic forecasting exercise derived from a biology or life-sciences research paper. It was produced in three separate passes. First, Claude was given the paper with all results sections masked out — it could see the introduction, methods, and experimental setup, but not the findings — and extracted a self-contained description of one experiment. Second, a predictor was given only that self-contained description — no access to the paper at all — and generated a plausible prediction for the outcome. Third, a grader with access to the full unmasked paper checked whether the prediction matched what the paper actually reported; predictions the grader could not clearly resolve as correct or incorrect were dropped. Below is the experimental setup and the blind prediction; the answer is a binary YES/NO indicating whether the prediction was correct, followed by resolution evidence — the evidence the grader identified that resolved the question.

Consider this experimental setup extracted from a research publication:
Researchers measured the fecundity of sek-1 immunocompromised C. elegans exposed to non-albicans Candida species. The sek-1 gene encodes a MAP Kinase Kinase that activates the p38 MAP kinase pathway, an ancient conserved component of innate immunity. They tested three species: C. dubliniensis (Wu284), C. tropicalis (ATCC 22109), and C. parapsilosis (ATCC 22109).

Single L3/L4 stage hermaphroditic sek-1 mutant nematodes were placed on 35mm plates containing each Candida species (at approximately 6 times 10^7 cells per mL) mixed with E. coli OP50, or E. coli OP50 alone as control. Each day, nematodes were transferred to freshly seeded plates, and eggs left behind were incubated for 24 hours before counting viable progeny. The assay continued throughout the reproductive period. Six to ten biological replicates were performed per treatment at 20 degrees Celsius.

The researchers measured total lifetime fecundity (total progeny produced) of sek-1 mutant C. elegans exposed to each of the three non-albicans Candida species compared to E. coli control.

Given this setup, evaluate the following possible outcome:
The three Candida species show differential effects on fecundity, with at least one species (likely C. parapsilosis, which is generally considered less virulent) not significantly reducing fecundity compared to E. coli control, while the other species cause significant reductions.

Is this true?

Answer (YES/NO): NO